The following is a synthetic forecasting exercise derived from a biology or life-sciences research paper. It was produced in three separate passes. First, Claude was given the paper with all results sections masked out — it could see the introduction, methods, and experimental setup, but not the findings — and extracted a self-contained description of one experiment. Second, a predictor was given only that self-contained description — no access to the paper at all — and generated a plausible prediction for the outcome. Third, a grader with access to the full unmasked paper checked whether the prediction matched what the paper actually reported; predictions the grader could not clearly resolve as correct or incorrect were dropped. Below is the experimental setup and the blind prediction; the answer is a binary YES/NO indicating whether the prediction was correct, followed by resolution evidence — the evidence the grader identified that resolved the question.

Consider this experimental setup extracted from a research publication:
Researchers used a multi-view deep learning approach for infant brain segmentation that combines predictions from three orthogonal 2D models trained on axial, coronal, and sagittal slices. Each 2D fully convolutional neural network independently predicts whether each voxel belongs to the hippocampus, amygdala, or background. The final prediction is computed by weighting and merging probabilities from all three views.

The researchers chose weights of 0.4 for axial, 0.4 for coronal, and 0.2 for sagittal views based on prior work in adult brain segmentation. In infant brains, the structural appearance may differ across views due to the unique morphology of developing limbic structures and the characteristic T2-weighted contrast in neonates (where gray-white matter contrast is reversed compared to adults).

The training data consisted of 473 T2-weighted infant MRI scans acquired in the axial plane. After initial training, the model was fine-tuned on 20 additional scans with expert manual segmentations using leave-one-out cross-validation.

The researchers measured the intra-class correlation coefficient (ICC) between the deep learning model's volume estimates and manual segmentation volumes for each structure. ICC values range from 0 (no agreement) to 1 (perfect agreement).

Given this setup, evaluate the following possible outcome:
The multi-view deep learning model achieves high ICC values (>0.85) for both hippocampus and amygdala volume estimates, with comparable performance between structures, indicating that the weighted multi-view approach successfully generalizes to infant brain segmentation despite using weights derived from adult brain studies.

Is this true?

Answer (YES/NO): YES